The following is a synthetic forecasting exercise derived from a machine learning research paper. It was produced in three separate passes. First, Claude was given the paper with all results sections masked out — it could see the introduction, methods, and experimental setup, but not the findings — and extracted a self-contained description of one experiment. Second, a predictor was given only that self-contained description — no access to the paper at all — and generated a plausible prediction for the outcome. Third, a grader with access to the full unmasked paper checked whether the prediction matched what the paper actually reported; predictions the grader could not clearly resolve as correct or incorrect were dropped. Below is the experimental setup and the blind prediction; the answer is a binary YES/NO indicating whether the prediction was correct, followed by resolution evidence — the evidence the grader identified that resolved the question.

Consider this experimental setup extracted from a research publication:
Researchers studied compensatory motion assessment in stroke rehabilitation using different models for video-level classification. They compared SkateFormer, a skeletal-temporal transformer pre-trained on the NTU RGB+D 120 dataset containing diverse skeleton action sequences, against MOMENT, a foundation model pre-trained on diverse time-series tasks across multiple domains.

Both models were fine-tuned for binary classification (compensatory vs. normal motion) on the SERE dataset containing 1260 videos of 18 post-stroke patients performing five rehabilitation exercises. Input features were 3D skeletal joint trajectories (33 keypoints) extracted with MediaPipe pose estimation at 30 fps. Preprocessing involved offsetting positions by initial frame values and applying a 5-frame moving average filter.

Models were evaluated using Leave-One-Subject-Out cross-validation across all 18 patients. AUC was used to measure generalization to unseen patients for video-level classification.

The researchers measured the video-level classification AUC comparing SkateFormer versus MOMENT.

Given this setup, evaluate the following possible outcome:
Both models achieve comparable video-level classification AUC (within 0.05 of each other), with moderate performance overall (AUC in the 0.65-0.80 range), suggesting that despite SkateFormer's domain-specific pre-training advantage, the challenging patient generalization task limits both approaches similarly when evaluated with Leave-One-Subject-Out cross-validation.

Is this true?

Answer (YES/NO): NO